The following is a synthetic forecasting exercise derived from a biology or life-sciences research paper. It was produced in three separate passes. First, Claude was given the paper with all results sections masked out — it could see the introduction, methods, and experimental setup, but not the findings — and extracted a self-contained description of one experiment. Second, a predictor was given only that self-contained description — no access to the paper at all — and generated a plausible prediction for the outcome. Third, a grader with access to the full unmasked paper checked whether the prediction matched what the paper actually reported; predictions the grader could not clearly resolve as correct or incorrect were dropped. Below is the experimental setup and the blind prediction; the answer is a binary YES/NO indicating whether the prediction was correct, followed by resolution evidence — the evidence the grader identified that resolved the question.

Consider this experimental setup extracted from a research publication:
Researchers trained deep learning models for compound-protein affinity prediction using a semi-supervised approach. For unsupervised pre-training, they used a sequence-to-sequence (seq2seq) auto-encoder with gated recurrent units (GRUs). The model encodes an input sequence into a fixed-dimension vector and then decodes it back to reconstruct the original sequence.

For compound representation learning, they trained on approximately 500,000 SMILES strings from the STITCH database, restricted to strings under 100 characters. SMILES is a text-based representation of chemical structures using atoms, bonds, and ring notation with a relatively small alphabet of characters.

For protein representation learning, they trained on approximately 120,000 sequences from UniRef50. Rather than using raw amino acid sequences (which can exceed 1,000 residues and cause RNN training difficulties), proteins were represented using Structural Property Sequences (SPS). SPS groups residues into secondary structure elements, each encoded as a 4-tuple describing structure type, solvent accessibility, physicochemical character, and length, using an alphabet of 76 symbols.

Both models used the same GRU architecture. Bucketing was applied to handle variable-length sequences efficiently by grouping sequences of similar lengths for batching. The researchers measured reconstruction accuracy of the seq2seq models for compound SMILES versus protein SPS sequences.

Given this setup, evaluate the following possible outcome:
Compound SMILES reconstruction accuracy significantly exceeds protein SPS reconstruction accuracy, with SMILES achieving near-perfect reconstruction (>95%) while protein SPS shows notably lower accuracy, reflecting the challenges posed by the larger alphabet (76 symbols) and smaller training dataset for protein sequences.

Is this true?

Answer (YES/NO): NO